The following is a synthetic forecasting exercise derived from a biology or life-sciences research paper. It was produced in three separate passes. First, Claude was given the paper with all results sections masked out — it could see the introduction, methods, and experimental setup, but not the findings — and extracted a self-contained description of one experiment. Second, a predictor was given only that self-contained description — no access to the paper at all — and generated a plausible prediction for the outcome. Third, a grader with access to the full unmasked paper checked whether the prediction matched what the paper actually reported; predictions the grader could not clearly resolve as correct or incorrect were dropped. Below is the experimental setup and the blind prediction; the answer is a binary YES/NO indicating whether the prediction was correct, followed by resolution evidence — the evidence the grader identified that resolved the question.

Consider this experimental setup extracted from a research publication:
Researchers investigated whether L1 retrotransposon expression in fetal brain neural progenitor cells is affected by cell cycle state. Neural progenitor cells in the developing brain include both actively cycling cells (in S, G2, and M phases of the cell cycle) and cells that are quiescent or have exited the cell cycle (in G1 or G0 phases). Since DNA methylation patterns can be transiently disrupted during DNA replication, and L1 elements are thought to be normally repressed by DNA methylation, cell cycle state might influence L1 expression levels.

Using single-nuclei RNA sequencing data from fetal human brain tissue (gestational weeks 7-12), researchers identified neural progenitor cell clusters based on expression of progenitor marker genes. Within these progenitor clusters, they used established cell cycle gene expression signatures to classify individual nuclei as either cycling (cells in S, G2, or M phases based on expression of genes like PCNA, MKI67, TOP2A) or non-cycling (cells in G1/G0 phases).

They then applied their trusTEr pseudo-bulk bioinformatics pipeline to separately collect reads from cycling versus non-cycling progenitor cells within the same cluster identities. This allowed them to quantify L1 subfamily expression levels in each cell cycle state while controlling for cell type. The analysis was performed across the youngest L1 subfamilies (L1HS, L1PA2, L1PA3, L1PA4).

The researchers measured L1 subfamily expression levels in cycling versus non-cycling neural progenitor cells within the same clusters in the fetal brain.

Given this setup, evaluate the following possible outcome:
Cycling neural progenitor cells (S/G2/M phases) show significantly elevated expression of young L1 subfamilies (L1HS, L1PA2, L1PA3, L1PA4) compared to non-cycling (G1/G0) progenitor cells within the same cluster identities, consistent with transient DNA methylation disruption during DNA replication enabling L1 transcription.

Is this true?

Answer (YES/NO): NO